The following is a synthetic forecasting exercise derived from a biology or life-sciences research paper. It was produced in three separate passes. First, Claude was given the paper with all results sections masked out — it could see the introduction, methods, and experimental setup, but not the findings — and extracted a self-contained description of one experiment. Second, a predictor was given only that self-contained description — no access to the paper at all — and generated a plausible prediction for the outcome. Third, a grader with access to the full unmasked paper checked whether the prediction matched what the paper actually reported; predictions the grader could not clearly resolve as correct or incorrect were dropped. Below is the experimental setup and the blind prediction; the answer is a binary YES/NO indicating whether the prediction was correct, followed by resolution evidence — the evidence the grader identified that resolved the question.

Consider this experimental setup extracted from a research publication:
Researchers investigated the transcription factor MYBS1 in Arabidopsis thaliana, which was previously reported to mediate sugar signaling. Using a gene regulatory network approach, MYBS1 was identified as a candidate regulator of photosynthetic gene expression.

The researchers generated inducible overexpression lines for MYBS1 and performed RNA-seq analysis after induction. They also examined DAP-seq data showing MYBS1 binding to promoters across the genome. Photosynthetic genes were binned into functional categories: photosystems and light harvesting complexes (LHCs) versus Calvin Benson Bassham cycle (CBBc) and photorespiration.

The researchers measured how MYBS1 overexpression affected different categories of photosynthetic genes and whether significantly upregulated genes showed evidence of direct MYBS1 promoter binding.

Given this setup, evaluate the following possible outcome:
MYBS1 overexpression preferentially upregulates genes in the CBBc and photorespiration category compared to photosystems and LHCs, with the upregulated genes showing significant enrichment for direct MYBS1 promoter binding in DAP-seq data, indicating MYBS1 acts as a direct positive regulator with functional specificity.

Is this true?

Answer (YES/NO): NO